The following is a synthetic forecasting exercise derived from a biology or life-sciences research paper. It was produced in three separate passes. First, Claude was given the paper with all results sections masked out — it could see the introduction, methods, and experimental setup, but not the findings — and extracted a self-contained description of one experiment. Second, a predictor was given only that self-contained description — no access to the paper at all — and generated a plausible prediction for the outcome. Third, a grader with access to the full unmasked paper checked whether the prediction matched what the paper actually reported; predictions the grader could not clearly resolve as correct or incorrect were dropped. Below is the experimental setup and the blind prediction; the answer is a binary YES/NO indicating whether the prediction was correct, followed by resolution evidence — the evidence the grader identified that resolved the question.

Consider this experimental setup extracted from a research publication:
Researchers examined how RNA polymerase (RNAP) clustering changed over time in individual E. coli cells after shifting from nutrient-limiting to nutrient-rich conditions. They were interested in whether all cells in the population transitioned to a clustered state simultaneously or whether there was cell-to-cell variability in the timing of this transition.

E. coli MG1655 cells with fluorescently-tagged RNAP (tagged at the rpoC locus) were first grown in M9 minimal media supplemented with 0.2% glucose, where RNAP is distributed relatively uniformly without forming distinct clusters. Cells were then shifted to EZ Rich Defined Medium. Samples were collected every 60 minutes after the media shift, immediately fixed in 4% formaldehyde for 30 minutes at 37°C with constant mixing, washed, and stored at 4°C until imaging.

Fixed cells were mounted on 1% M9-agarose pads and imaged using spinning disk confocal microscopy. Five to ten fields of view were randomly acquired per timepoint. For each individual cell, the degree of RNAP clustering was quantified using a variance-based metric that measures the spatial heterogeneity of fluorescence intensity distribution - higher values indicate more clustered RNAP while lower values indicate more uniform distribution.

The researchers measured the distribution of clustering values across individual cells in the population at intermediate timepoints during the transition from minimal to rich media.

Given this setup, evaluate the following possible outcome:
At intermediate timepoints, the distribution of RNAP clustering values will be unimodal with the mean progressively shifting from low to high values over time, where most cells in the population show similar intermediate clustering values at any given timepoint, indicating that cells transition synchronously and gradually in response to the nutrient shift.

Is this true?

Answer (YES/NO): NO